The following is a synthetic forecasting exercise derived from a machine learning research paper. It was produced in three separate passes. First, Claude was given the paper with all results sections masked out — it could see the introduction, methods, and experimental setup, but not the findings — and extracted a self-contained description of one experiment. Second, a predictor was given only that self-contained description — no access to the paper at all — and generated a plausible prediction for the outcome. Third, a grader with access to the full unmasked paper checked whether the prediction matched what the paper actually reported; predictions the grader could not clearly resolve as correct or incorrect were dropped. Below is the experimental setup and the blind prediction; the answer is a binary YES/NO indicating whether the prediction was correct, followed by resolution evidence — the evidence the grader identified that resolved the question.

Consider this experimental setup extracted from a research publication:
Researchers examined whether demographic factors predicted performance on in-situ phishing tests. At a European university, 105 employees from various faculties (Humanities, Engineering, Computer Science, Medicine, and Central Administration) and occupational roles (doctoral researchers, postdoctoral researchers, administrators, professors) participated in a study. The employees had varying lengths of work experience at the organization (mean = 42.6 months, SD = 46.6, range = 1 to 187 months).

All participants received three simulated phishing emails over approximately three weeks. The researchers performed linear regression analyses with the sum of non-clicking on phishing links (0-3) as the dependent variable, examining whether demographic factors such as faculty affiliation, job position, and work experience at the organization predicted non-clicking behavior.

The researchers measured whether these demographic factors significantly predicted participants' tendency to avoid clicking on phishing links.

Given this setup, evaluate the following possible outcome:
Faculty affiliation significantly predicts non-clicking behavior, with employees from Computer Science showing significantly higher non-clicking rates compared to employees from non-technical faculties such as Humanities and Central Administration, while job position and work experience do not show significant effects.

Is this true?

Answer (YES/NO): NO